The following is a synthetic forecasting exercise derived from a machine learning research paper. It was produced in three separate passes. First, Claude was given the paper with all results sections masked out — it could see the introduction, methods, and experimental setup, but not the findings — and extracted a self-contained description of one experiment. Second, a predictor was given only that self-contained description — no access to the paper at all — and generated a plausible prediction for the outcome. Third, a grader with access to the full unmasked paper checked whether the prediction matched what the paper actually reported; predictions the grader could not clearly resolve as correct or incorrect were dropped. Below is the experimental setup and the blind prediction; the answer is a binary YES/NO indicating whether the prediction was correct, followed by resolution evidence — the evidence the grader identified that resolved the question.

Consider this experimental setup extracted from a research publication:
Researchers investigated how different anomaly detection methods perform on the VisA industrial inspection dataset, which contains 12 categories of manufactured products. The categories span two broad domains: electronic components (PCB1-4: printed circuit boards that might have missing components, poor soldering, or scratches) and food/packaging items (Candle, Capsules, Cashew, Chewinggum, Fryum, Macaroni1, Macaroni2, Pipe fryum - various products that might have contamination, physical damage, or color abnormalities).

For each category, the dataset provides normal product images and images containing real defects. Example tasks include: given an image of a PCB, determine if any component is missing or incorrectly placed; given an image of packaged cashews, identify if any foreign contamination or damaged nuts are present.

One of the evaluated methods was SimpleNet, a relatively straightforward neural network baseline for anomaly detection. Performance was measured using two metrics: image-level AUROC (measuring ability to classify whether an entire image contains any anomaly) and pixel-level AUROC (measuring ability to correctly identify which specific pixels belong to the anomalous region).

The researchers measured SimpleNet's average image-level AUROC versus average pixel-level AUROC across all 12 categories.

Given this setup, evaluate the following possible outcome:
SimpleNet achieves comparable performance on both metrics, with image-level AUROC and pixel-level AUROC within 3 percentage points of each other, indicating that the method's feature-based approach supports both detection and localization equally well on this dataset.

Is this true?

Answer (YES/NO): NO